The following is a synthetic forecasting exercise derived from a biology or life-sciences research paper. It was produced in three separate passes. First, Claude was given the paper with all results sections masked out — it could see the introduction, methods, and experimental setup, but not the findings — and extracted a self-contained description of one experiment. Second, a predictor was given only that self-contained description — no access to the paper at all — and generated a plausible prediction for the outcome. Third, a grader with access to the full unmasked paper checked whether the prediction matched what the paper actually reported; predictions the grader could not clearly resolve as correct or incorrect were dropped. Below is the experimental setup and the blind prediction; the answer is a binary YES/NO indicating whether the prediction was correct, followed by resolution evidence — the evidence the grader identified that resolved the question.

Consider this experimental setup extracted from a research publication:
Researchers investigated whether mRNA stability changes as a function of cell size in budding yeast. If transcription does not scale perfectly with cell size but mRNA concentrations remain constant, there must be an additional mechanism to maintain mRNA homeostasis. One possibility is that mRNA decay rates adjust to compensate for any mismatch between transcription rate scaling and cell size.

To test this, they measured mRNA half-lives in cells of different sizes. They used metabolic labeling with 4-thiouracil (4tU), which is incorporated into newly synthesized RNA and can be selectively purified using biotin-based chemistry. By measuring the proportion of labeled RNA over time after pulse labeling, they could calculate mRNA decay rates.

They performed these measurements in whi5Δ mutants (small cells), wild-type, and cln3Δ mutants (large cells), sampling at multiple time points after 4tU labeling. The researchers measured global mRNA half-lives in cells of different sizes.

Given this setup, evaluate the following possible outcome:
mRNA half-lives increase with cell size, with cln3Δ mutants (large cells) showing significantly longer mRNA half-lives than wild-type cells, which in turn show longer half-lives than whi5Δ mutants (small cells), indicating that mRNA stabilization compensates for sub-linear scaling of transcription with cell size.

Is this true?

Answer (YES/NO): YES